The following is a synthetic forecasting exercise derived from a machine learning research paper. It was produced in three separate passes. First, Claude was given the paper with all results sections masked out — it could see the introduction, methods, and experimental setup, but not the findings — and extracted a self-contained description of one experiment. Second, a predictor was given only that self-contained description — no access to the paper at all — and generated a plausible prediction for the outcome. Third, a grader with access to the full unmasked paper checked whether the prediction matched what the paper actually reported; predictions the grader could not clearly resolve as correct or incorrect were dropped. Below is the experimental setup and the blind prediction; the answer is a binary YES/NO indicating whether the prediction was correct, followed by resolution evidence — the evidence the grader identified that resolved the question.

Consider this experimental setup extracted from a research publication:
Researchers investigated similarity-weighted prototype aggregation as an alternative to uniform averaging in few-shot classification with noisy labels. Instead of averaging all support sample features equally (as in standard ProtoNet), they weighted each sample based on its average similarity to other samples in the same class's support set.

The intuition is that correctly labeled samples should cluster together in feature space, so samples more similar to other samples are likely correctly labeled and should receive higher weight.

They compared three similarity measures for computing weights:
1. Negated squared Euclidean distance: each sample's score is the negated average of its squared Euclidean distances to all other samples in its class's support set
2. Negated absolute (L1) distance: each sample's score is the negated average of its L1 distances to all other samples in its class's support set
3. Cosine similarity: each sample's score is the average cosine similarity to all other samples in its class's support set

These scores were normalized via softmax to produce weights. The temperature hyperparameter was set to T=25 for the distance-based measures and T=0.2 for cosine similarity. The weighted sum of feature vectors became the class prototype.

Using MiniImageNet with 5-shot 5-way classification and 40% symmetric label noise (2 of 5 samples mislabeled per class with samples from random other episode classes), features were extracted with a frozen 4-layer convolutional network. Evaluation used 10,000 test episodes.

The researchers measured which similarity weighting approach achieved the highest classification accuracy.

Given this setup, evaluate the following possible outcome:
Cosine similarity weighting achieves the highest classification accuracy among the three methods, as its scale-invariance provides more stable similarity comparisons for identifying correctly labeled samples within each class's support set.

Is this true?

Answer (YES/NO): YES